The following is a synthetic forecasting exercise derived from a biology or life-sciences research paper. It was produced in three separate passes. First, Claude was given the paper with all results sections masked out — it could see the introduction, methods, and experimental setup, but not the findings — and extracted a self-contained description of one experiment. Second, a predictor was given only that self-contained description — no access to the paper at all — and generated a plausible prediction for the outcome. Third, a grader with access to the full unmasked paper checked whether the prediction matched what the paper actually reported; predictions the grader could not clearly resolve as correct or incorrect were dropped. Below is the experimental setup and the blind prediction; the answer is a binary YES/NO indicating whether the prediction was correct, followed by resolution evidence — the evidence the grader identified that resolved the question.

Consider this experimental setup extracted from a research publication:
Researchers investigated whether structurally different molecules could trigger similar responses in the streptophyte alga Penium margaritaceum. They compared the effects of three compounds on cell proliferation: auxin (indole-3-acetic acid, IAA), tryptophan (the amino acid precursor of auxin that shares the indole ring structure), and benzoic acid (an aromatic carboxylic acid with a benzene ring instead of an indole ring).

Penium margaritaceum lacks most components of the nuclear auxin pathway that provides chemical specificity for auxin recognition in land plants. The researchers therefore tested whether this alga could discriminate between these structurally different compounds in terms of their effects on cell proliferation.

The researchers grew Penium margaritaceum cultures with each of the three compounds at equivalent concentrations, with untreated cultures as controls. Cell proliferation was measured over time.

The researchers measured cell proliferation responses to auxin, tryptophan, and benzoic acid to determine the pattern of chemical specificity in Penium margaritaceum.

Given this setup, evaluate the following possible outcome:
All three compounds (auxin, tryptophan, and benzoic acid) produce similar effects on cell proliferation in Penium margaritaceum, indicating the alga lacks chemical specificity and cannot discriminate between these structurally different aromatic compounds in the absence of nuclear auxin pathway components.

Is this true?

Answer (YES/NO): NO